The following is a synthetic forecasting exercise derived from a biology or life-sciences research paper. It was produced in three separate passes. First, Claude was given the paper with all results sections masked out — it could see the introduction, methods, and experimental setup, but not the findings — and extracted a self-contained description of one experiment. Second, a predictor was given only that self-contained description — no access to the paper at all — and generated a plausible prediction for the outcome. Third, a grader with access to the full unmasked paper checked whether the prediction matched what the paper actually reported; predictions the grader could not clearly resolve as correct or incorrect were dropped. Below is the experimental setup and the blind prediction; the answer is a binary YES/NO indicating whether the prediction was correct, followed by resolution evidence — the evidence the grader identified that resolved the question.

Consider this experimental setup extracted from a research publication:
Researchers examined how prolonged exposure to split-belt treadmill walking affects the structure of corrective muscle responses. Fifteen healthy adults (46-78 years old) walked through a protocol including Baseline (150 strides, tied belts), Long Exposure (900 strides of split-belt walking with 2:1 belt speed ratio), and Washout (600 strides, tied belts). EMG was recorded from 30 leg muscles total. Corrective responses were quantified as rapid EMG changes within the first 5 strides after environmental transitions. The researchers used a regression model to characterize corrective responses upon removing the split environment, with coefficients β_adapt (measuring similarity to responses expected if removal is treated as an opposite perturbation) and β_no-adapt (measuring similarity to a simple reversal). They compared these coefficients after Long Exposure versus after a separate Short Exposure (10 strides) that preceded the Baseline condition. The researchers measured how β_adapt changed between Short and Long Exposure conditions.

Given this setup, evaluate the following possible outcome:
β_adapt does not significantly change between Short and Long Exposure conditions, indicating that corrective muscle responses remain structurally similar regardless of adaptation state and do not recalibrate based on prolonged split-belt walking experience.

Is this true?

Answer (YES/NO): NO